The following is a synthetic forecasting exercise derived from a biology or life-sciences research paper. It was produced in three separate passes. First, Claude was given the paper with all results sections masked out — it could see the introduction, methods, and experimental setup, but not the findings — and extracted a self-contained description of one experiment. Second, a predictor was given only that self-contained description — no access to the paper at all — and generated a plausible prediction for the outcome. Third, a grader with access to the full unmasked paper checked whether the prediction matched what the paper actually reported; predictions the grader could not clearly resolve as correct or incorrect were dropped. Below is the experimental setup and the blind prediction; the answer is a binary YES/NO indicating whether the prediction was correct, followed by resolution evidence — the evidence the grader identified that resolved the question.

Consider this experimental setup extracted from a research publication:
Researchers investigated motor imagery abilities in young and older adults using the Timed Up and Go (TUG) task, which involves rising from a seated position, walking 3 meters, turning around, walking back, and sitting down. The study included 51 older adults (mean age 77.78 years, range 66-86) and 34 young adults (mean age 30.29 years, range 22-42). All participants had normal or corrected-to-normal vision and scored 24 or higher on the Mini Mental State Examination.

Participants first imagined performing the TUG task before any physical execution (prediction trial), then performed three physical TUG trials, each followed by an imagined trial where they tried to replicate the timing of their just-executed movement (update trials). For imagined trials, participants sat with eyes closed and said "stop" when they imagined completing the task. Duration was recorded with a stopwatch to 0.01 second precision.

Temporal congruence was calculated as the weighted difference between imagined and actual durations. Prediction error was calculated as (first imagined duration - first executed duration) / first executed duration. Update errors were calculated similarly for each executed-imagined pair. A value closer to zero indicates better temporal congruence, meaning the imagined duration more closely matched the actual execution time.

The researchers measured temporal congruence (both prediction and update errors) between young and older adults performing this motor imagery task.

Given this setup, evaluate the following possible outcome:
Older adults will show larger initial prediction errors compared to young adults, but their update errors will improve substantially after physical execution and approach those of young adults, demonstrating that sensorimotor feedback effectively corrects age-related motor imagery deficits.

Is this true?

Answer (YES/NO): NO